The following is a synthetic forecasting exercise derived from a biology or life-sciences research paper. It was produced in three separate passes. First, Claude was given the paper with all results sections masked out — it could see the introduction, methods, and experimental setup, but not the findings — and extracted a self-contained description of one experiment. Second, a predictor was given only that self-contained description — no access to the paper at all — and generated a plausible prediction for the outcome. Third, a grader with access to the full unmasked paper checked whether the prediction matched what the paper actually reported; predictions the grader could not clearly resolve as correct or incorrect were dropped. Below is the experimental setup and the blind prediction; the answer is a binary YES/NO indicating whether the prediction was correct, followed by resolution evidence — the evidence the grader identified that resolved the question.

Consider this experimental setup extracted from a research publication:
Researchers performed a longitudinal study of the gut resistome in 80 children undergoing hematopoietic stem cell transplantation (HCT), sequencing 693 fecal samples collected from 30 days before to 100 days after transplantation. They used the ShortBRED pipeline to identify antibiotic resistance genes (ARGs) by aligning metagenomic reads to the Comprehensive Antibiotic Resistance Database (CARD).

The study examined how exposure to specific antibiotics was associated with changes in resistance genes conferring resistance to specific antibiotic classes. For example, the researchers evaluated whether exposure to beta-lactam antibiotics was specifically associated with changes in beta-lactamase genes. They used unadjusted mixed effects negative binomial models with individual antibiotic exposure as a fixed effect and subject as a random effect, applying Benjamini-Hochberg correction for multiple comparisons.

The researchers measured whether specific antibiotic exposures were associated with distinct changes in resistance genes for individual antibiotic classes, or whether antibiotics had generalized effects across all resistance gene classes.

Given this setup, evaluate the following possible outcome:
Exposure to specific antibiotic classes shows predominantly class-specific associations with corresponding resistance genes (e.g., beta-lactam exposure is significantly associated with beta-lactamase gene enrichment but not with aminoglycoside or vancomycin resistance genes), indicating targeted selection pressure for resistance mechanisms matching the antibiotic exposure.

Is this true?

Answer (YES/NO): NO